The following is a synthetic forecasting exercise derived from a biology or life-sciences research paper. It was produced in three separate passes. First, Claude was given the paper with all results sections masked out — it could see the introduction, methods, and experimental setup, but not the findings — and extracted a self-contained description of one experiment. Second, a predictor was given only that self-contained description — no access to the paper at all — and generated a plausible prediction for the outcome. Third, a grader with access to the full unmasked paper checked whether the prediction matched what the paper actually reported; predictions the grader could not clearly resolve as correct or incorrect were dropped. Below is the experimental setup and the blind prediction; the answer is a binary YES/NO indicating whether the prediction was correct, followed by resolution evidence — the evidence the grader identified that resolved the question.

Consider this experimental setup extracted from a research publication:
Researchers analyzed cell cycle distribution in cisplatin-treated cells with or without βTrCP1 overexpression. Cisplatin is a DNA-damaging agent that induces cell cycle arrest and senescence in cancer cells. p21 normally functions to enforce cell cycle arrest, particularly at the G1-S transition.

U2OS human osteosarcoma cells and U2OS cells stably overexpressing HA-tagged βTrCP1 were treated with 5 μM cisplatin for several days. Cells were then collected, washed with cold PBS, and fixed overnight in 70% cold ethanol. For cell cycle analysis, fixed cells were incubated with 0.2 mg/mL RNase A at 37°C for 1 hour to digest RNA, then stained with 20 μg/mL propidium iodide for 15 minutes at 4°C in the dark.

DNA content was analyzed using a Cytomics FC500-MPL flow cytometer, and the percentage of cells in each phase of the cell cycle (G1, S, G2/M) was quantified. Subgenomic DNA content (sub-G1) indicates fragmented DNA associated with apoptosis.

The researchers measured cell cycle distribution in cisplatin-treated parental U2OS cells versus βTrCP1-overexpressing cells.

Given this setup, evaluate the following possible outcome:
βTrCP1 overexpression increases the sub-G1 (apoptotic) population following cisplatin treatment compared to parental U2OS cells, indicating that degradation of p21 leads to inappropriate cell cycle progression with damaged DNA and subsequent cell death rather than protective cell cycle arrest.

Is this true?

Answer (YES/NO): YES